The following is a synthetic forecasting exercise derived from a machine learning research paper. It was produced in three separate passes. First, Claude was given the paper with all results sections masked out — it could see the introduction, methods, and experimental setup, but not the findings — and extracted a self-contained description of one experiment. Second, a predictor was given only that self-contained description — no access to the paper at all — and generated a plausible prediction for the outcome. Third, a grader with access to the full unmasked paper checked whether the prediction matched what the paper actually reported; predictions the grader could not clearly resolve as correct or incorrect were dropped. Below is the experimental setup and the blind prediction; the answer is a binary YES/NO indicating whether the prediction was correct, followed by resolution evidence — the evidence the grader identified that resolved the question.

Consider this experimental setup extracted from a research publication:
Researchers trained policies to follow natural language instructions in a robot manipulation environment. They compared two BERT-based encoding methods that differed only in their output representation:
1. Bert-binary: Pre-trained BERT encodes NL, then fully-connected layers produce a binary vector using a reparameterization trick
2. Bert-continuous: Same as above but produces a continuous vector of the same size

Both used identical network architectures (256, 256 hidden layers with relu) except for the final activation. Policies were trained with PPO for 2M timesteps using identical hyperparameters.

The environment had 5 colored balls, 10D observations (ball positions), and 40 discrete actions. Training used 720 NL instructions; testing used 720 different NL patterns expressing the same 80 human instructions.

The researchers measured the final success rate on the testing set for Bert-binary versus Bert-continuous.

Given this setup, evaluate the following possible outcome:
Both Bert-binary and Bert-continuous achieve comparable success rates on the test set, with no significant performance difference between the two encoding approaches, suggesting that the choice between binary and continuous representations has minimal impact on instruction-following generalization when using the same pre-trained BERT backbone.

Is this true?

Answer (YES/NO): NO